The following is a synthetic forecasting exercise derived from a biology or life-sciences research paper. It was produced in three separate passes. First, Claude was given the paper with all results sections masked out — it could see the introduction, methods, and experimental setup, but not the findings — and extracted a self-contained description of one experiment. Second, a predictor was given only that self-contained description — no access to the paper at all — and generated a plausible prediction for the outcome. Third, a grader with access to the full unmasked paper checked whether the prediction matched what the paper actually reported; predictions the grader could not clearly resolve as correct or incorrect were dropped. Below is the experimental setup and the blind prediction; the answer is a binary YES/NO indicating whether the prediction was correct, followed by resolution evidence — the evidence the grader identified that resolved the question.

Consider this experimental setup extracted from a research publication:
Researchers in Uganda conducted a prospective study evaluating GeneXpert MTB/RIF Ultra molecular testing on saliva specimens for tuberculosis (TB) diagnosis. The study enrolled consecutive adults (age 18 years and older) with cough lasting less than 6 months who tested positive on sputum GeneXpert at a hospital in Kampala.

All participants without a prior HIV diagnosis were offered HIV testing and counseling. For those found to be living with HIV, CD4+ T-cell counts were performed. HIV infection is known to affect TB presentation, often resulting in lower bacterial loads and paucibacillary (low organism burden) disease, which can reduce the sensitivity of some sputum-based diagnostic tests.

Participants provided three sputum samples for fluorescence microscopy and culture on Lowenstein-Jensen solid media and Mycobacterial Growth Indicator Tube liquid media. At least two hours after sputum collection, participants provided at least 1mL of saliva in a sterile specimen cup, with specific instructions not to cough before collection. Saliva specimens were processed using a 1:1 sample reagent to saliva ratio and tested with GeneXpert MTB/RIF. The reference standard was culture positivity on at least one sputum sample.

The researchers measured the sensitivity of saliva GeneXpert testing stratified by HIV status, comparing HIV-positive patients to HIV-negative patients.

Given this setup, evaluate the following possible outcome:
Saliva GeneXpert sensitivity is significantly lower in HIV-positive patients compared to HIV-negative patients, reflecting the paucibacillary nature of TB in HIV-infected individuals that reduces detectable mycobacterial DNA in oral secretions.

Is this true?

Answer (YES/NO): YES